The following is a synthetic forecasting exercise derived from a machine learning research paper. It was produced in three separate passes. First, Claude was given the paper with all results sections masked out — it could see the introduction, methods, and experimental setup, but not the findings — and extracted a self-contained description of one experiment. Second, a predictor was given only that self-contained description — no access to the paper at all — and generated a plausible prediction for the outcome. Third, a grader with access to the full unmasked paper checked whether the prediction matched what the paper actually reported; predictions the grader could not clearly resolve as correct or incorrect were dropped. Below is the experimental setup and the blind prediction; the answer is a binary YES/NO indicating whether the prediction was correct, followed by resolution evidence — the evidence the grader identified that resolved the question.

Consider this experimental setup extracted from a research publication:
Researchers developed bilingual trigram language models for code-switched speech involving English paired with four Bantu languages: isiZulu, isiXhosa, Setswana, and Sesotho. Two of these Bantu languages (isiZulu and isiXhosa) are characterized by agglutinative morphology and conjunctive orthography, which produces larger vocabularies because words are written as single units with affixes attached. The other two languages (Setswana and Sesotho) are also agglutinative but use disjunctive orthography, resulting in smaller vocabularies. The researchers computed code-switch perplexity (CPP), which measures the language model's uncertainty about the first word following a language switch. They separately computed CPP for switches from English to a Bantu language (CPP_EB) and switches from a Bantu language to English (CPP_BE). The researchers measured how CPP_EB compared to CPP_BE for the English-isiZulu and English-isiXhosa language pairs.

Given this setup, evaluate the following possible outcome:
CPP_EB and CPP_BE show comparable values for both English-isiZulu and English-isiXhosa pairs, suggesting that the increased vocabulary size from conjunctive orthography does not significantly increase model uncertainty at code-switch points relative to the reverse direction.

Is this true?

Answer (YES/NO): NO